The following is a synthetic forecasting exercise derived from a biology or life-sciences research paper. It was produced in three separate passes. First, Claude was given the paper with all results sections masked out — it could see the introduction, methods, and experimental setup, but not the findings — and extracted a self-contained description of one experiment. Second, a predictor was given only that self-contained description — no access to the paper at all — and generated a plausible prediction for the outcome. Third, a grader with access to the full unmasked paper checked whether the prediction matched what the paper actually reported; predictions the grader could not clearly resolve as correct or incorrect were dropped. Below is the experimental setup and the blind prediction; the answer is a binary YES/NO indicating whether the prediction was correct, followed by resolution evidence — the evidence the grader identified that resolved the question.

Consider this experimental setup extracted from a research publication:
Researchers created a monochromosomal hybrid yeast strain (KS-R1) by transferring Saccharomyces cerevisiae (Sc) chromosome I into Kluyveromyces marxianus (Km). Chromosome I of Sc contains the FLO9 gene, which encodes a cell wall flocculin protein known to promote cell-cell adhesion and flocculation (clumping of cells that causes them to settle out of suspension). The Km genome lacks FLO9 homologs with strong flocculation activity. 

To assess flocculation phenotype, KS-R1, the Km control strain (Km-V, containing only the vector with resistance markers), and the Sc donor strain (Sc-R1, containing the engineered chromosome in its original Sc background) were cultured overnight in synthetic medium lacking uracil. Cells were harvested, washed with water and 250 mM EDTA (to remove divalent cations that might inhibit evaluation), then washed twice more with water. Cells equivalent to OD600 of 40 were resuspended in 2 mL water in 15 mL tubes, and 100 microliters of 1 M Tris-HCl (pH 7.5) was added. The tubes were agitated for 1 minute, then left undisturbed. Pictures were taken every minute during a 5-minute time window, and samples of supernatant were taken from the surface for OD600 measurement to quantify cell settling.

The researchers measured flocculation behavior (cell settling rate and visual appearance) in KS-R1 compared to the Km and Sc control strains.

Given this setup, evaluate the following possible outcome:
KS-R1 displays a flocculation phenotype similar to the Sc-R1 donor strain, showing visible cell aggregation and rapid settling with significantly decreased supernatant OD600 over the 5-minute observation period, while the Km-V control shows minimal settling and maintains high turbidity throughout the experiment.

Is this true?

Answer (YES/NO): NO